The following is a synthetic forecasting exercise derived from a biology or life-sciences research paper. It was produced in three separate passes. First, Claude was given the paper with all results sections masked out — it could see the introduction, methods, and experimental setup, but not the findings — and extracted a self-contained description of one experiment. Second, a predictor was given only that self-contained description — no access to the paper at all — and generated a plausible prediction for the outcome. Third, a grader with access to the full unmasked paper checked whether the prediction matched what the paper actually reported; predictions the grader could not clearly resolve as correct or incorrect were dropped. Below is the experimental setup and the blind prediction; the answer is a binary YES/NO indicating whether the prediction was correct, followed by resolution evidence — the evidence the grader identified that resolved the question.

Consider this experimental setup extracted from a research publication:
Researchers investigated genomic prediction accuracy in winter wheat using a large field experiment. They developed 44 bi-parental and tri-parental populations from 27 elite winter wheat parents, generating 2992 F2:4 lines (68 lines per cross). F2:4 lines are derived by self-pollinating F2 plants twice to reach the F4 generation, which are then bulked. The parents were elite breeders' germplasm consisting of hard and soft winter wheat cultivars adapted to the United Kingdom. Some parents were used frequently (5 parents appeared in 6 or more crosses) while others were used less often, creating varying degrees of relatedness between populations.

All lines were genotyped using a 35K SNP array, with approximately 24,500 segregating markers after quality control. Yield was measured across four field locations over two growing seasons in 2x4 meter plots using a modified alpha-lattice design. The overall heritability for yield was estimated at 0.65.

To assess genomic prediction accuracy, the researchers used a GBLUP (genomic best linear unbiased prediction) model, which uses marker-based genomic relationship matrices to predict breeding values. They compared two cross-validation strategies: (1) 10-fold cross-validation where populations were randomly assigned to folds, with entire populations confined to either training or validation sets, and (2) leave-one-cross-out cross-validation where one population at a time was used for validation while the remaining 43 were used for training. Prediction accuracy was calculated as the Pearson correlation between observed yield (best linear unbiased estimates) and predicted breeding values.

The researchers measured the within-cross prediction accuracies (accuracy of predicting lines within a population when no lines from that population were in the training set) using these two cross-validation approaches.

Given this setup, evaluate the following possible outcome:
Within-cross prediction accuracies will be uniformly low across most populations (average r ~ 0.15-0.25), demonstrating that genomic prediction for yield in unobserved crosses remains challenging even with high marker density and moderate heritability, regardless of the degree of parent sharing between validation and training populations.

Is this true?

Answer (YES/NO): NO